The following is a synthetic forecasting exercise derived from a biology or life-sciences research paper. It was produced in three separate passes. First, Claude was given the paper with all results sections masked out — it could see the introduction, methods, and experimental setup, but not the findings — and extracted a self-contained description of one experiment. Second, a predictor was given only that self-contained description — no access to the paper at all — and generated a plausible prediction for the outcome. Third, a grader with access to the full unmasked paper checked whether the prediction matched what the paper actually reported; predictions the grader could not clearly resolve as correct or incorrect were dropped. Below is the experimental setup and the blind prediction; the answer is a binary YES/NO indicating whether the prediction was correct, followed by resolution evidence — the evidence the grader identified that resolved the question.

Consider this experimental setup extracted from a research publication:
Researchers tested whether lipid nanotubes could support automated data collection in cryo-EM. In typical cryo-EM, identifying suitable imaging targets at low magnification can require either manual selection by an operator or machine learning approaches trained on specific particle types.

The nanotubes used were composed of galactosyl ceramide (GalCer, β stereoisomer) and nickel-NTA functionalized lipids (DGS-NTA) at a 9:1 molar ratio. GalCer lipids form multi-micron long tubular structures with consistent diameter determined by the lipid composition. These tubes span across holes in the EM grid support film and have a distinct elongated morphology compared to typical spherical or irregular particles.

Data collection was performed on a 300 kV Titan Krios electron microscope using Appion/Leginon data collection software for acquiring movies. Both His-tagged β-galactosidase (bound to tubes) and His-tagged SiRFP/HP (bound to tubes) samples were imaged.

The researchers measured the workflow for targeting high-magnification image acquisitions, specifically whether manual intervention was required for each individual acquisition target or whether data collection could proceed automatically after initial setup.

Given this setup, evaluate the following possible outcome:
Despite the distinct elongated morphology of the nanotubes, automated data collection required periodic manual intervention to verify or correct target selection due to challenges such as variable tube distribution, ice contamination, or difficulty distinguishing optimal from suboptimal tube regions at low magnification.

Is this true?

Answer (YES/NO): NO